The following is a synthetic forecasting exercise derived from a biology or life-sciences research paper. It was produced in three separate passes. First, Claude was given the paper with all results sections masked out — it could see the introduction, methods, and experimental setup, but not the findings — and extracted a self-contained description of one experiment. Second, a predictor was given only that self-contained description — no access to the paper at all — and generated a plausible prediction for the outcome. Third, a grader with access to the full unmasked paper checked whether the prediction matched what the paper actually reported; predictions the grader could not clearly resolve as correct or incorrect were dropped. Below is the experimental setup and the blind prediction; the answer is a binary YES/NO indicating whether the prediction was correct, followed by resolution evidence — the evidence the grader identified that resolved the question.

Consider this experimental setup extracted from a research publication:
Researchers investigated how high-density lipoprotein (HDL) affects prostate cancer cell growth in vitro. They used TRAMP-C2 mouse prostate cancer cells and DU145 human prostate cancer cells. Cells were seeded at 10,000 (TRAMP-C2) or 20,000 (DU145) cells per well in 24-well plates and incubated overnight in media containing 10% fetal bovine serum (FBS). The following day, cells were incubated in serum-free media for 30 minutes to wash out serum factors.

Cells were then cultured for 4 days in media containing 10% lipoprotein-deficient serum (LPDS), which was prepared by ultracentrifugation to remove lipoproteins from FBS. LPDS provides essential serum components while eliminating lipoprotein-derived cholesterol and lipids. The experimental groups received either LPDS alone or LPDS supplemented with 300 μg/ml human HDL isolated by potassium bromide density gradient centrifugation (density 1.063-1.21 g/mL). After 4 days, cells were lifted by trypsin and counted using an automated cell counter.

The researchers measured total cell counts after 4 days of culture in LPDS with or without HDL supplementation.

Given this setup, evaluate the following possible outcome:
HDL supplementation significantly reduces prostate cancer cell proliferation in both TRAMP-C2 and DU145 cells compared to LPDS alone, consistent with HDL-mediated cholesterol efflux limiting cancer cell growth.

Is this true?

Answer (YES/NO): NO